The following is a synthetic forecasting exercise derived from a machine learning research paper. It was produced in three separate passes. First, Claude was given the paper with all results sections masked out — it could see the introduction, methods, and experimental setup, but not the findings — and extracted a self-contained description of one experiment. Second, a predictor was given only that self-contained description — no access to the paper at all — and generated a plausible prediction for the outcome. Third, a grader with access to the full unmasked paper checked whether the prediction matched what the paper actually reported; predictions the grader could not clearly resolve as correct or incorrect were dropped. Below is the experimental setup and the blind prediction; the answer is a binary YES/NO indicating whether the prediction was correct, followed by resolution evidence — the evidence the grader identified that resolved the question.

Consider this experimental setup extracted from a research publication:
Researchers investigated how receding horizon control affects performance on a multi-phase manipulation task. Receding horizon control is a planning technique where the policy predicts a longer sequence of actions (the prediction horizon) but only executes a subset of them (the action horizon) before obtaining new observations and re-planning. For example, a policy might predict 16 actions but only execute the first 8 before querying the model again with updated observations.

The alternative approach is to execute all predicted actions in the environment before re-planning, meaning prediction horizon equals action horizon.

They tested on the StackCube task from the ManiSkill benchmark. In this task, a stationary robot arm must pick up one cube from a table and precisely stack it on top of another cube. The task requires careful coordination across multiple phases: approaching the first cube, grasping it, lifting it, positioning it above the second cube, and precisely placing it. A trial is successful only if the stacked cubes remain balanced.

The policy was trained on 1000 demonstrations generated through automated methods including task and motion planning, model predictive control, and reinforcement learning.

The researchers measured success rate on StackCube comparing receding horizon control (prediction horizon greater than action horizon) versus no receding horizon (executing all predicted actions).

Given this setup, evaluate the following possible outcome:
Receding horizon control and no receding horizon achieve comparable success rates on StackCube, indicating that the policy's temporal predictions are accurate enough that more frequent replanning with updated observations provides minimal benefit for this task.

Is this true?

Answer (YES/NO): NO